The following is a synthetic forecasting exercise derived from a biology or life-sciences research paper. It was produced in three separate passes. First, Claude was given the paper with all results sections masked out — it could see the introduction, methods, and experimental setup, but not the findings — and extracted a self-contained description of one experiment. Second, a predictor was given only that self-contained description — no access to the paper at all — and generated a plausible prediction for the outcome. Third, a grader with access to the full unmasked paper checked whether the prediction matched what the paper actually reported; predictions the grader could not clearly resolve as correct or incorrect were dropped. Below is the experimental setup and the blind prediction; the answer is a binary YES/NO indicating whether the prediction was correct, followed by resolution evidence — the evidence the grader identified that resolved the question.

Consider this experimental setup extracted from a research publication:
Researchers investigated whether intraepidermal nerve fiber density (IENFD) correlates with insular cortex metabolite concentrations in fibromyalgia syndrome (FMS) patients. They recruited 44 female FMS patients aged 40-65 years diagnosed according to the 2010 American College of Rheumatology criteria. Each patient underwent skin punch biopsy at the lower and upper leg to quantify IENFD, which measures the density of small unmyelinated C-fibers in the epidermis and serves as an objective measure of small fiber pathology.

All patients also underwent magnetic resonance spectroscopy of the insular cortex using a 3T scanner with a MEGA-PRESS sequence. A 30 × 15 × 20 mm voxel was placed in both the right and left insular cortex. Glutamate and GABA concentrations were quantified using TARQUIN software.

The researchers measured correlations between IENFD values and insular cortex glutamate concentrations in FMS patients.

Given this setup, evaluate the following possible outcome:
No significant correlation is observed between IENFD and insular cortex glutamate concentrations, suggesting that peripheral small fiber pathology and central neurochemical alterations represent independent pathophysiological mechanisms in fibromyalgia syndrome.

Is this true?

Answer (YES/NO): YES